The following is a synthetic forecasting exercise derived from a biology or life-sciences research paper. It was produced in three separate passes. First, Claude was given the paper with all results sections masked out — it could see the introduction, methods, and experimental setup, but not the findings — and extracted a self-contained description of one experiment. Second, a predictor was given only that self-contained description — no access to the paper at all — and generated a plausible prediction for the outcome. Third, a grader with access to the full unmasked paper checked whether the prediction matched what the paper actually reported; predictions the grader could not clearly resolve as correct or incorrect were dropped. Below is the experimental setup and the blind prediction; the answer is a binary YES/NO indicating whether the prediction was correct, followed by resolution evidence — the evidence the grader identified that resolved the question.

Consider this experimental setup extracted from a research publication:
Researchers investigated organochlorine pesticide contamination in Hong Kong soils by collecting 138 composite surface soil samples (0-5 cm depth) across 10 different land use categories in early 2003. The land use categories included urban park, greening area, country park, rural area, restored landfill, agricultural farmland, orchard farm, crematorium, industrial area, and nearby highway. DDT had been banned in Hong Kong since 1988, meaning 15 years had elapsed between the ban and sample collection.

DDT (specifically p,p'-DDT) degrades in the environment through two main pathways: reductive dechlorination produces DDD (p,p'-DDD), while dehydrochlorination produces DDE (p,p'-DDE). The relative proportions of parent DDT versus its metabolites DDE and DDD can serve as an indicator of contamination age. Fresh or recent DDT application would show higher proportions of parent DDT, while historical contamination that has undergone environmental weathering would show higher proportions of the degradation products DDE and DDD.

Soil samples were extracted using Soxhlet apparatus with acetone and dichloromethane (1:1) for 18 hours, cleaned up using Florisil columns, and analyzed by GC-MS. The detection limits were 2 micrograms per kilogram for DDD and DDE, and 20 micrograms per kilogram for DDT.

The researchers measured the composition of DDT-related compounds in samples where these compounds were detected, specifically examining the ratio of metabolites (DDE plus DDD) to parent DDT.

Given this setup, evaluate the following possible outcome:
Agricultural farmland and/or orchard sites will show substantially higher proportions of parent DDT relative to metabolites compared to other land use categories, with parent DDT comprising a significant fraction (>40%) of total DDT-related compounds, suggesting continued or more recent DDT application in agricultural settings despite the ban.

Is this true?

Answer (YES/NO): NO